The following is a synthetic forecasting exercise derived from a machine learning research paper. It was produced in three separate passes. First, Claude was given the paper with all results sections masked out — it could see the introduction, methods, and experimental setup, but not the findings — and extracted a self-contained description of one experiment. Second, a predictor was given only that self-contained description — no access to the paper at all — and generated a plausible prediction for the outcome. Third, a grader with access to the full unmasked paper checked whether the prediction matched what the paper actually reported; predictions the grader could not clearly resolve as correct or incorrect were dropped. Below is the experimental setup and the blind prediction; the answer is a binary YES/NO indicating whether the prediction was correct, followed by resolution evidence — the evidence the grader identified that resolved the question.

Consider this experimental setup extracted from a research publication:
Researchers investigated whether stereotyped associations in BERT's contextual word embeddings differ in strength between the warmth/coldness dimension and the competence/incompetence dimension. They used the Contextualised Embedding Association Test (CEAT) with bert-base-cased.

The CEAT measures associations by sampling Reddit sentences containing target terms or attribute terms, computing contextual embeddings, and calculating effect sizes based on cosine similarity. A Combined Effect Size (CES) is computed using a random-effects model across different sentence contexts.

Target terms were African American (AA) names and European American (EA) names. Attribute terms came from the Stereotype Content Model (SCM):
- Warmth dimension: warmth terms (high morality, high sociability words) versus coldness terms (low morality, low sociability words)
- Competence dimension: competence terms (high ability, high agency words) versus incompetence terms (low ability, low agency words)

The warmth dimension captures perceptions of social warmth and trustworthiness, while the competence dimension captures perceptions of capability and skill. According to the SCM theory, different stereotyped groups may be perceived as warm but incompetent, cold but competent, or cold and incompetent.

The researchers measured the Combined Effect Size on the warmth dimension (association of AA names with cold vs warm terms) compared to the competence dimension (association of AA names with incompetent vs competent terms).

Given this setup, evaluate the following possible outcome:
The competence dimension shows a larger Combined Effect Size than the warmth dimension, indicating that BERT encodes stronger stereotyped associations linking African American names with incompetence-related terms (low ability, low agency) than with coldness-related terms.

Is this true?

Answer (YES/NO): NO